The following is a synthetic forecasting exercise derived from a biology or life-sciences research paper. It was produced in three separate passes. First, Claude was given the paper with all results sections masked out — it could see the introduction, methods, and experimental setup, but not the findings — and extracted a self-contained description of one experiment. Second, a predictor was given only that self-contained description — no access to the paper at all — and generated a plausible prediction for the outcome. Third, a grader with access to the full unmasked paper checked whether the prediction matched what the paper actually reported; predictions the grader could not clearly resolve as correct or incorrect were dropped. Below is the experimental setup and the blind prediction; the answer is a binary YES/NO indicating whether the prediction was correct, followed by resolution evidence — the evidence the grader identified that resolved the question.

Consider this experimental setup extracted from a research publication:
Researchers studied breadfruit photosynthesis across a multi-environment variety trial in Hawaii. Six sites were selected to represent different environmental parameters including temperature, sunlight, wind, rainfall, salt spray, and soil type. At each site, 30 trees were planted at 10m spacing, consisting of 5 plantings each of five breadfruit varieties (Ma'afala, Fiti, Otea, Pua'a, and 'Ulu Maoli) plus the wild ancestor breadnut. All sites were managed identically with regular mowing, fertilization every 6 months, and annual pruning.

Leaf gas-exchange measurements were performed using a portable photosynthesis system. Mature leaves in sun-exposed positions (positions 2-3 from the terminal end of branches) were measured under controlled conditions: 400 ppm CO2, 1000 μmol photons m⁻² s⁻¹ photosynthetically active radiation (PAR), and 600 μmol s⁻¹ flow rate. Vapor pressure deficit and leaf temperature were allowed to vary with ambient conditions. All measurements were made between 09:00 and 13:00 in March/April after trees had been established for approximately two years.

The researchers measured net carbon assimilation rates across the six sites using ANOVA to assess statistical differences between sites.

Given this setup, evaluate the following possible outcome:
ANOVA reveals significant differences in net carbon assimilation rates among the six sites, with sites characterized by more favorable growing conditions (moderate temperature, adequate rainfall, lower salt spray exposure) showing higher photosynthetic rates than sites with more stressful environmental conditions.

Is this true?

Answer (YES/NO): NO